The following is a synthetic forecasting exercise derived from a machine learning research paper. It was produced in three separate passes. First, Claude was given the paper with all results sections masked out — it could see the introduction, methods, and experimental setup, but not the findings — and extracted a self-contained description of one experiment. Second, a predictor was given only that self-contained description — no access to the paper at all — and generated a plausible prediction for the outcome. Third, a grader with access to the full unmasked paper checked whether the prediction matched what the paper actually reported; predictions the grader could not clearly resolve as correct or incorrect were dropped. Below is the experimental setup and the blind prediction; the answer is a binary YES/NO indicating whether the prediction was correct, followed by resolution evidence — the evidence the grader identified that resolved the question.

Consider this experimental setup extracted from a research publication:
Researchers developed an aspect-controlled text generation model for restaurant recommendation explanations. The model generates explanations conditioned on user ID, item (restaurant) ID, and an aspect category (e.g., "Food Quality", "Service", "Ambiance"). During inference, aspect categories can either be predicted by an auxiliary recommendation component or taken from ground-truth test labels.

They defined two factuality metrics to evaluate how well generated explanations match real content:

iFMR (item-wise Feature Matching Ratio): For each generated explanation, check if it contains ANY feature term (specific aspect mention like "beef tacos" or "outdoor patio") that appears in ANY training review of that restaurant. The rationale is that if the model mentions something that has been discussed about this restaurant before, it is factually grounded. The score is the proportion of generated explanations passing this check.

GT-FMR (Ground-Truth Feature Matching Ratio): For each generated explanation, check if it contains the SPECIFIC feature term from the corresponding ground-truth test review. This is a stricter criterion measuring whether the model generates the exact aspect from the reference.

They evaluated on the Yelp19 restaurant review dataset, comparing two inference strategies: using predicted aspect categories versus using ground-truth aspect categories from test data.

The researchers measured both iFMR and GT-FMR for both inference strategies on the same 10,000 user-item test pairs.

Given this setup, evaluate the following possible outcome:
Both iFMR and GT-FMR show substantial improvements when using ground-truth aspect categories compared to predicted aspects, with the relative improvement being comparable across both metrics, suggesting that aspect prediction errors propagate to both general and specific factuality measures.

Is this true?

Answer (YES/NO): NO